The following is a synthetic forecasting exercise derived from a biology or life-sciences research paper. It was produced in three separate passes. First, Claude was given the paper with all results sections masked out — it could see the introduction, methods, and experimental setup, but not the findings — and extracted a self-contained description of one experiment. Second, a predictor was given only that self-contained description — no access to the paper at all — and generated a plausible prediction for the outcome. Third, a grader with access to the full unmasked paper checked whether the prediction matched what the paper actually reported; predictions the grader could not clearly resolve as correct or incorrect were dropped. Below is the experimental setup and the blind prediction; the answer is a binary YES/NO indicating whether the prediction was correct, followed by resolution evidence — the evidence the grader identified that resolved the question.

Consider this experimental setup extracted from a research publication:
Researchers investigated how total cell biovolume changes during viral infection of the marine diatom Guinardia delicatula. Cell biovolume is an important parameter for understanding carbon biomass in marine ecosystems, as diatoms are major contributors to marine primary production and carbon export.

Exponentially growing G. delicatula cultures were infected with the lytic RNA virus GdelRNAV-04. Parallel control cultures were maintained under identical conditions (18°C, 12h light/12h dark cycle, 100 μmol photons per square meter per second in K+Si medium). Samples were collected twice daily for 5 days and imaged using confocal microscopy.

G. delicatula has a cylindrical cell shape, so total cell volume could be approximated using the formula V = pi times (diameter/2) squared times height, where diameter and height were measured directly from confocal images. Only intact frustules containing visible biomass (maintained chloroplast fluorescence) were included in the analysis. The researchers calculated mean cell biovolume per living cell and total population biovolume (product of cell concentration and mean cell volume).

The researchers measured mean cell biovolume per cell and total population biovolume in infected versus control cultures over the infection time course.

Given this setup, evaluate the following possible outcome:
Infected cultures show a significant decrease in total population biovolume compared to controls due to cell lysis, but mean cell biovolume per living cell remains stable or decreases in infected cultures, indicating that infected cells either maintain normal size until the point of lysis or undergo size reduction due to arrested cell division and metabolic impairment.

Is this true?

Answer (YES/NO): YES